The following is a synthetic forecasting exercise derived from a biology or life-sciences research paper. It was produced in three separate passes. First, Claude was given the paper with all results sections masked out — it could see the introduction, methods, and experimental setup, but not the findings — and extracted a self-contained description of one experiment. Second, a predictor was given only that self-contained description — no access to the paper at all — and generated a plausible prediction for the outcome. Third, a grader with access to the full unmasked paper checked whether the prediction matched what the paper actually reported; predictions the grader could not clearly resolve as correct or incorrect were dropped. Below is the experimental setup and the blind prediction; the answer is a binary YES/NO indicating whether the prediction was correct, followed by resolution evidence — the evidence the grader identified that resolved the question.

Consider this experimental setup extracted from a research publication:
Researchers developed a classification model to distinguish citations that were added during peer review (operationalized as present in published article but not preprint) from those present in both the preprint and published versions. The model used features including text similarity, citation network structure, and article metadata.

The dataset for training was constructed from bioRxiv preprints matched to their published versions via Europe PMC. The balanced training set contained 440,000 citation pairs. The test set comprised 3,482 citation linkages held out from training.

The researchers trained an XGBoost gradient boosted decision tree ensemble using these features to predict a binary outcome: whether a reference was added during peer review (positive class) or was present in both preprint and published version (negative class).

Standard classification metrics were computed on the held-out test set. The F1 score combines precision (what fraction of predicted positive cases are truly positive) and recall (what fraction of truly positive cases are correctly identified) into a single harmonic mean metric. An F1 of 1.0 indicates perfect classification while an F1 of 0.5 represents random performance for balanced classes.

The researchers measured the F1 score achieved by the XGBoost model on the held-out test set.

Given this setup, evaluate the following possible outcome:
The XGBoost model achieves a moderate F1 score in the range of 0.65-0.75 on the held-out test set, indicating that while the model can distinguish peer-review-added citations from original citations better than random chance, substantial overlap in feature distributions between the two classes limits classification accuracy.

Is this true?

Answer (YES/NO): YES